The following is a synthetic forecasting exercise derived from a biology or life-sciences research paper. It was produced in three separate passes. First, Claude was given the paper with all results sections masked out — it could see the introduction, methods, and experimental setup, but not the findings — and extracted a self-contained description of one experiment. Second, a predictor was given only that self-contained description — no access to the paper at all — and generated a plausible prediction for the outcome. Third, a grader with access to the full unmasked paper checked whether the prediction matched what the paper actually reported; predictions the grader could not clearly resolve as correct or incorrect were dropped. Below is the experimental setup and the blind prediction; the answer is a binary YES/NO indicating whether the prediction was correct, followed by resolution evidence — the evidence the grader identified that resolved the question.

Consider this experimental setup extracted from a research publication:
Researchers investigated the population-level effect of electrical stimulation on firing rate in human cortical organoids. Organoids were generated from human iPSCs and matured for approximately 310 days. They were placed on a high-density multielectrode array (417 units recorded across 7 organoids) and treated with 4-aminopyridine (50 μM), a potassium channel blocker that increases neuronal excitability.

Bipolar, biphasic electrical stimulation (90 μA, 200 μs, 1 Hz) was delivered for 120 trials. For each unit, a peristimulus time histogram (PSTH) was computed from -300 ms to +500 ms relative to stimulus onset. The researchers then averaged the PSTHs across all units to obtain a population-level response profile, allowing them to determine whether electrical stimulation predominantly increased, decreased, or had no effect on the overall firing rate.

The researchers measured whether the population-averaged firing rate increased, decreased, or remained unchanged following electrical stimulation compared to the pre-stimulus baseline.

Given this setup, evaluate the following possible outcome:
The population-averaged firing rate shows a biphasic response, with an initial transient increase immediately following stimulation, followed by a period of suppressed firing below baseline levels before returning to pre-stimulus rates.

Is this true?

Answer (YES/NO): NO